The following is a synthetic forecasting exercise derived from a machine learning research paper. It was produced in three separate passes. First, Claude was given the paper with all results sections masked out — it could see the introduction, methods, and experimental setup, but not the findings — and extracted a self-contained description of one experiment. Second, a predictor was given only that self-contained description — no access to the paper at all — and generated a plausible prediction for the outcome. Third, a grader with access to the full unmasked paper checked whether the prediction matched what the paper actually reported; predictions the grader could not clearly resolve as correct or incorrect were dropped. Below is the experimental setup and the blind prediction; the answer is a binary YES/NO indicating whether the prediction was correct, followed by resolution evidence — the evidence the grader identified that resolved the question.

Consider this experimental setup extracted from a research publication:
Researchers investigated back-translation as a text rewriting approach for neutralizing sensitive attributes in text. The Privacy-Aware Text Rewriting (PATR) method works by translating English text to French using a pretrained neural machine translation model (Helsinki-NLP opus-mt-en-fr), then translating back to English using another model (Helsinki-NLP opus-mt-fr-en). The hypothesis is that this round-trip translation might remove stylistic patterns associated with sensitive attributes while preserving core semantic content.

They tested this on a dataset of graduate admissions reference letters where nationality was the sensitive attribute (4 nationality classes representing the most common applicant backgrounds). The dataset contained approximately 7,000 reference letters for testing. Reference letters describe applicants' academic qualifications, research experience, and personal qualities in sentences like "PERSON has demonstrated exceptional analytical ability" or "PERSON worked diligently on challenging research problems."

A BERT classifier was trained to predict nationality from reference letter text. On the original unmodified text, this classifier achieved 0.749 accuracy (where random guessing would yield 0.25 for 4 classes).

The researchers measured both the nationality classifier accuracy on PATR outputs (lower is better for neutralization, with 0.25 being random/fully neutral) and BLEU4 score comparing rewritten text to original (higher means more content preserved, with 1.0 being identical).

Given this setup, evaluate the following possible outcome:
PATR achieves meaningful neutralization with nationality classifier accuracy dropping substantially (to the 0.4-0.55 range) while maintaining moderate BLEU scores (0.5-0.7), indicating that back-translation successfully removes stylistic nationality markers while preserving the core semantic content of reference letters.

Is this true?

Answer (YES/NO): NO